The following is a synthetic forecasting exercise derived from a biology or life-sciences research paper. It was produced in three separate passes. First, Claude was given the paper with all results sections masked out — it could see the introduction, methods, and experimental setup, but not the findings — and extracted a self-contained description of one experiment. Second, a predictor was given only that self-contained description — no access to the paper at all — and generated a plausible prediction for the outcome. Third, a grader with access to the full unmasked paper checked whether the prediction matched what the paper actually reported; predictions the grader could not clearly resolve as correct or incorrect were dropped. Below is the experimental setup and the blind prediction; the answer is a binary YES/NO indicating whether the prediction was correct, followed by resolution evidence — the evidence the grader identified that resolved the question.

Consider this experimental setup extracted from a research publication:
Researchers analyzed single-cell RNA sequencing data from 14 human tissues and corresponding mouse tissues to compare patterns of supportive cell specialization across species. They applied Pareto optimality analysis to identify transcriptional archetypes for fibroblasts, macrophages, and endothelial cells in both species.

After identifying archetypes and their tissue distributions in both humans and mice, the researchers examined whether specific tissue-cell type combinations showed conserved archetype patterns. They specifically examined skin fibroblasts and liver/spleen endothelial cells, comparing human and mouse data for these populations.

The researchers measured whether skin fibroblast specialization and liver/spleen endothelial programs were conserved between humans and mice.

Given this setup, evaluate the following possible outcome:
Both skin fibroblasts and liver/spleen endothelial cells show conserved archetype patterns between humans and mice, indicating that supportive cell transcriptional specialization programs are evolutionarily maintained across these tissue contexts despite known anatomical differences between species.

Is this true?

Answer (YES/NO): YES